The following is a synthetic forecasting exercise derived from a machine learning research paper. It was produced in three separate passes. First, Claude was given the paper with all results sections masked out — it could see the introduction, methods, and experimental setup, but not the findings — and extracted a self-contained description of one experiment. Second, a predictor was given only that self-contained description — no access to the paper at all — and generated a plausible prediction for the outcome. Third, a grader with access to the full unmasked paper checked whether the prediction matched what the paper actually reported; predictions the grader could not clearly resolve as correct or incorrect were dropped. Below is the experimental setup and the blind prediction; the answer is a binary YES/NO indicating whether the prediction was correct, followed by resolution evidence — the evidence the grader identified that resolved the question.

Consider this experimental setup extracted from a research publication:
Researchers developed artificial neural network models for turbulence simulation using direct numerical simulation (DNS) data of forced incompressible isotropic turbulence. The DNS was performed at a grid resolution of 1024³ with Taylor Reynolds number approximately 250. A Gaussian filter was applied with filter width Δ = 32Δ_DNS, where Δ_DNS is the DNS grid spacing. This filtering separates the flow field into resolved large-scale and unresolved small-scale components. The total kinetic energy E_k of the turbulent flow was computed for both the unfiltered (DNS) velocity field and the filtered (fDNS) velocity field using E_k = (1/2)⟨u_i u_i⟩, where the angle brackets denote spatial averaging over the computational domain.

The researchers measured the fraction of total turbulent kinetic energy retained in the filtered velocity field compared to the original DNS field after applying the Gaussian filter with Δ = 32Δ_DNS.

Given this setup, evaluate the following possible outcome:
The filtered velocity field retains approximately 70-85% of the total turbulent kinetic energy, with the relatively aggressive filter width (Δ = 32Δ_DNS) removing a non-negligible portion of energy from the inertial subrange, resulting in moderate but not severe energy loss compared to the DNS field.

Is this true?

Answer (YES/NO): NO